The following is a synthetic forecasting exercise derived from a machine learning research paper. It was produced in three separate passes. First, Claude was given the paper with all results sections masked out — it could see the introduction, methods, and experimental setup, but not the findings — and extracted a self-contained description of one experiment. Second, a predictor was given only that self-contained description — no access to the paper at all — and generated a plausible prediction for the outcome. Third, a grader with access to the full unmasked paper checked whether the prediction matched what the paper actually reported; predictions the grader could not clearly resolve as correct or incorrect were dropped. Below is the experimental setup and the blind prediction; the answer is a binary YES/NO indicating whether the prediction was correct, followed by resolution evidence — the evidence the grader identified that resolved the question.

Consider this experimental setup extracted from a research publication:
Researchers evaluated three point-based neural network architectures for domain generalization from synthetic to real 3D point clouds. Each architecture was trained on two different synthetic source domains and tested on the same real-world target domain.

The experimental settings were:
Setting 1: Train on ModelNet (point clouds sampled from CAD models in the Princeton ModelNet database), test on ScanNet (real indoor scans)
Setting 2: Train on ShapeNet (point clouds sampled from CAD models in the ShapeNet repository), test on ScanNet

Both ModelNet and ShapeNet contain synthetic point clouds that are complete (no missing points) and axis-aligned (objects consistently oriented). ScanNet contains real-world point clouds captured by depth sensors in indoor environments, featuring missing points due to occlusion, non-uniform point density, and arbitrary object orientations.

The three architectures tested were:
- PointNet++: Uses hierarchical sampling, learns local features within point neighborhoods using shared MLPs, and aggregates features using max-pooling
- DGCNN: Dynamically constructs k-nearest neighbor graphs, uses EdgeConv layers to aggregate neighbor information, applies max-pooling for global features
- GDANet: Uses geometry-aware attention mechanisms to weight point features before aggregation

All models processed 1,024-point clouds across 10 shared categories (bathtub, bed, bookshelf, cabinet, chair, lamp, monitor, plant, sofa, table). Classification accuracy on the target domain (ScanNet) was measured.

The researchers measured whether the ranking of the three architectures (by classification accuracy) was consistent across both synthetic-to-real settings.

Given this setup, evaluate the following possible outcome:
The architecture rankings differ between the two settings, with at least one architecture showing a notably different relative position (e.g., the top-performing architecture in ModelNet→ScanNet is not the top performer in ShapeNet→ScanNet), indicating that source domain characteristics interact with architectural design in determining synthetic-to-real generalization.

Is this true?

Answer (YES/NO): YES